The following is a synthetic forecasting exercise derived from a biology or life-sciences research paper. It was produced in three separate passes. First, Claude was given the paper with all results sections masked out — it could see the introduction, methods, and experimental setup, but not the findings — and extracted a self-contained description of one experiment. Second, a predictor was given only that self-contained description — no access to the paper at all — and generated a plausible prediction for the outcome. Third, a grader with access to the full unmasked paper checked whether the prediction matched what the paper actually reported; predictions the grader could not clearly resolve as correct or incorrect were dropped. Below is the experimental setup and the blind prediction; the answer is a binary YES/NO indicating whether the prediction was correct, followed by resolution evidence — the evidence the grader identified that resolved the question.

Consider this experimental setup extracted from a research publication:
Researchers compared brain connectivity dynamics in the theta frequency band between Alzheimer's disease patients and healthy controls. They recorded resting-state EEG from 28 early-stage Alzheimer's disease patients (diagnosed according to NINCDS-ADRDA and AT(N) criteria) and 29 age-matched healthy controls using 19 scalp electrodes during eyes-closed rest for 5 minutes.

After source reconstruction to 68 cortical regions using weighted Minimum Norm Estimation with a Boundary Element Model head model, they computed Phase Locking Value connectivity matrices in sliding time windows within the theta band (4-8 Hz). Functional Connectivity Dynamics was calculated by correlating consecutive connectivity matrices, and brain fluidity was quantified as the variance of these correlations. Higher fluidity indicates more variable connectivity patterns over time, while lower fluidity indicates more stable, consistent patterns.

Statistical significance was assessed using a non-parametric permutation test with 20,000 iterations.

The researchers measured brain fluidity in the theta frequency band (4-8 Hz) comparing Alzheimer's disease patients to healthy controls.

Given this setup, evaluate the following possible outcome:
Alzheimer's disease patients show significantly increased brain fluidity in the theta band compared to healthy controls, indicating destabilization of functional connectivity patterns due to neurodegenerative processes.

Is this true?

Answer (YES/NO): YES